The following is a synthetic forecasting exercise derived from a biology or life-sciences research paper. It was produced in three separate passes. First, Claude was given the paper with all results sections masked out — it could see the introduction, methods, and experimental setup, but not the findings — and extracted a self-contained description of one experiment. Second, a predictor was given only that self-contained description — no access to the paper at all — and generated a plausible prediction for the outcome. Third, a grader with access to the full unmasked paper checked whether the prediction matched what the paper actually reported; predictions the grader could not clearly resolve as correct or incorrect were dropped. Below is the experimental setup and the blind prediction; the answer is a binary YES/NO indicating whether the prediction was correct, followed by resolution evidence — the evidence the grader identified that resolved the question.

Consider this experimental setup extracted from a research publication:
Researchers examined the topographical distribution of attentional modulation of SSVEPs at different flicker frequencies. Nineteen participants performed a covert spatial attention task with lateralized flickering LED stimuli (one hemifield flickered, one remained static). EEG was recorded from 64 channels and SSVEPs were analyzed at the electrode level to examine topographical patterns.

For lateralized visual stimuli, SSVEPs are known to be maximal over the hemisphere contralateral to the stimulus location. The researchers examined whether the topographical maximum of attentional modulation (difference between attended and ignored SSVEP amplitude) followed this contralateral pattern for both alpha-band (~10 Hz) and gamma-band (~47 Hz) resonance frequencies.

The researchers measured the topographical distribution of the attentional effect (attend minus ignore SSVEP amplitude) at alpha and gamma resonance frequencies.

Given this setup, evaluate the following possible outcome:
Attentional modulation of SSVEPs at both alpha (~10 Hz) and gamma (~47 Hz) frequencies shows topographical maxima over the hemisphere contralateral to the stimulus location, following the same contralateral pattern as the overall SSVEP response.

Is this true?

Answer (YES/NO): YES